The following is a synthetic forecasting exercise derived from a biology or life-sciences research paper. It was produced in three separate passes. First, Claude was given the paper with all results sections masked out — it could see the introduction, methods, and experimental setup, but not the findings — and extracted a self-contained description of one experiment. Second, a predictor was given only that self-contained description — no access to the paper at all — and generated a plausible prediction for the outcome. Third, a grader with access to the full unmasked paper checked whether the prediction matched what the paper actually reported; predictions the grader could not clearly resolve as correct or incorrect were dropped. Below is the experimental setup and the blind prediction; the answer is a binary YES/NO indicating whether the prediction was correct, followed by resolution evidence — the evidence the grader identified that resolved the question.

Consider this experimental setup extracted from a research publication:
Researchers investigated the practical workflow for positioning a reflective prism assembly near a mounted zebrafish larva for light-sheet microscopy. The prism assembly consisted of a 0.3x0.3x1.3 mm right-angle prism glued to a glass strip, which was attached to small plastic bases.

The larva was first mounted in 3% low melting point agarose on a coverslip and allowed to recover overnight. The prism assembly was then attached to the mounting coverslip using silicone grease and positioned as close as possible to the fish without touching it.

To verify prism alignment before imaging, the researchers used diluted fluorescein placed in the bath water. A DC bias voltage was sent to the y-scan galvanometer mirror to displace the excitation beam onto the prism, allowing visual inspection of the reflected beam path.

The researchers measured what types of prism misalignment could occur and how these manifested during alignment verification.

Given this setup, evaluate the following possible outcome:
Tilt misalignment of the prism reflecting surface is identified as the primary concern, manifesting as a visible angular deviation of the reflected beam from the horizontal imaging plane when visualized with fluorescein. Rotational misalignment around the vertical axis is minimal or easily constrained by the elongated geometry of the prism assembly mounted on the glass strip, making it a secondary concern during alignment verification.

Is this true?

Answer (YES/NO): NO